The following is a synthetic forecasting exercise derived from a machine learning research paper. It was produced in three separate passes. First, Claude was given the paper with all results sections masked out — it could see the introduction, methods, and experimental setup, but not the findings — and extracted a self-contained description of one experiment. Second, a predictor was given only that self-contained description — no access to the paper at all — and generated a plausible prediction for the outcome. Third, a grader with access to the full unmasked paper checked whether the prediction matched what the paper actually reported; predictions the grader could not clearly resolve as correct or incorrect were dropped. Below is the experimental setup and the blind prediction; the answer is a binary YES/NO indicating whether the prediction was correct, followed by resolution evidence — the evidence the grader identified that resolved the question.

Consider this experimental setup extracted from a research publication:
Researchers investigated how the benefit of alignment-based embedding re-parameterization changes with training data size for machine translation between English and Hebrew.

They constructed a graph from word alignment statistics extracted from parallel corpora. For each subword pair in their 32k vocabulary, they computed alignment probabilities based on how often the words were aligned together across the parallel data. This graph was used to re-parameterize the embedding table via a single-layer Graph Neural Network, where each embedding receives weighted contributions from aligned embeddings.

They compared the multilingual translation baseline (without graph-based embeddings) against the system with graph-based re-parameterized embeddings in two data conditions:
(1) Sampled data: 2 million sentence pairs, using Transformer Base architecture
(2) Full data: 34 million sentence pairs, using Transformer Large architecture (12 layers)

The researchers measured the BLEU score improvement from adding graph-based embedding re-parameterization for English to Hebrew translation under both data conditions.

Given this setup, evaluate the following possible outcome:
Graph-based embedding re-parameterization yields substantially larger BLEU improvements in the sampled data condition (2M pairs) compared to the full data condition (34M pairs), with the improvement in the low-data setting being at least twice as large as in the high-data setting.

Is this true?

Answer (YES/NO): YES